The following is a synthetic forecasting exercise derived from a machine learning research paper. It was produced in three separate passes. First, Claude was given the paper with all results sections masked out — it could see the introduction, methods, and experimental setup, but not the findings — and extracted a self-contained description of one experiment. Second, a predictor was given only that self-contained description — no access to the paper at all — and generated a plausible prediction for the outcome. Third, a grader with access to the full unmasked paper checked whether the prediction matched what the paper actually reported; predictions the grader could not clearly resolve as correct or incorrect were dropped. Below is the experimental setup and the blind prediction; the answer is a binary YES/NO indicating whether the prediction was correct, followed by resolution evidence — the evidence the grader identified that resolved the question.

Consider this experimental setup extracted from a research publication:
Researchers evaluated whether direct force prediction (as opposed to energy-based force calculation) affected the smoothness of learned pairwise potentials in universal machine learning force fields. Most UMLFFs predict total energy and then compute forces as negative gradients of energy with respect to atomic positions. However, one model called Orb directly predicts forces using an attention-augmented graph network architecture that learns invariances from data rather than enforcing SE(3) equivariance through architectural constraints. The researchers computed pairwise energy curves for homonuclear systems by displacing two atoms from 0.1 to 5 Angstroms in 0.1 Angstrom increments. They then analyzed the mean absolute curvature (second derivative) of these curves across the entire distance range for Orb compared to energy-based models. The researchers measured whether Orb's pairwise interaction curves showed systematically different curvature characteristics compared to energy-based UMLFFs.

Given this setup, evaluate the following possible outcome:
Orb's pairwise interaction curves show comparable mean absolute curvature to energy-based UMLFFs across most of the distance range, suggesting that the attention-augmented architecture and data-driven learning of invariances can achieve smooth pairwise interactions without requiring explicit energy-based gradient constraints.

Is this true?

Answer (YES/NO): NO